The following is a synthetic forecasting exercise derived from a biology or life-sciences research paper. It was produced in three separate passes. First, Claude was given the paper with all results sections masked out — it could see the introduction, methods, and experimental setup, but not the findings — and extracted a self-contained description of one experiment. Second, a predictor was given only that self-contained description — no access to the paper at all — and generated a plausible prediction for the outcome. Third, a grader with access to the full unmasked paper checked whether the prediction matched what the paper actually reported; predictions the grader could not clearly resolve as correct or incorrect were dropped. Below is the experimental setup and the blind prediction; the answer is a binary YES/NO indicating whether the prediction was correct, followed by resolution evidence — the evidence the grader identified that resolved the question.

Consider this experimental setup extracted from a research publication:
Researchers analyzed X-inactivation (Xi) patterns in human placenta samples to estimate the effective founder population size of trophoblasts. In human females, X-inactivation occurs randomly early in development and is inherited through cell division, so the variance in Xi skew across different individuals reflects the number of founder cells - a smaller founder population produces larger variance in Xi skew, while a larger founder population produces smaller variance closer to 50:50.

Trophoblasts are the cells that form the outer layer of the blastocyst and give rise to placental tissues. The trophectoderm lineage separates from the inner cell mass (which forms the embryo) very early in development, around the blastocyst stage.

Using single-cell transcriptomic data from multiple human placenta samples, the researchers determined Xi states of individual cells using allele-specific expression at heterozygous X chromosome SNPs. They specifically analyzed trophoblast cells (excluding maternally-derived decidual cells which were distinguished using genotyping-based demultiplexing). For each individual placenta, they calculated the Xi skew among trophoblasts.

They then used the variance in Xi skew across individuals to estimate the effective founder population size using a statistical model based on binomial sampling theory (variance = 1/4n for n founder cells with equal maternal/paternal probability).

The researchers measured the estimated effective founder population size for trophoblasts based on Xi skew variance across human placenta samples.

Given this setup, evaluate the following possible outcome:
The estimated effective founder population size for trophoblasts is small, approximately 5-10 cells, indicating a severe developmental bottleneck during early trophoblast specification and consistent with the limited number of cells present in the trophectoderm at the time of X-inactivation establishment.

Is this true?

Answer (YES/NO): NO